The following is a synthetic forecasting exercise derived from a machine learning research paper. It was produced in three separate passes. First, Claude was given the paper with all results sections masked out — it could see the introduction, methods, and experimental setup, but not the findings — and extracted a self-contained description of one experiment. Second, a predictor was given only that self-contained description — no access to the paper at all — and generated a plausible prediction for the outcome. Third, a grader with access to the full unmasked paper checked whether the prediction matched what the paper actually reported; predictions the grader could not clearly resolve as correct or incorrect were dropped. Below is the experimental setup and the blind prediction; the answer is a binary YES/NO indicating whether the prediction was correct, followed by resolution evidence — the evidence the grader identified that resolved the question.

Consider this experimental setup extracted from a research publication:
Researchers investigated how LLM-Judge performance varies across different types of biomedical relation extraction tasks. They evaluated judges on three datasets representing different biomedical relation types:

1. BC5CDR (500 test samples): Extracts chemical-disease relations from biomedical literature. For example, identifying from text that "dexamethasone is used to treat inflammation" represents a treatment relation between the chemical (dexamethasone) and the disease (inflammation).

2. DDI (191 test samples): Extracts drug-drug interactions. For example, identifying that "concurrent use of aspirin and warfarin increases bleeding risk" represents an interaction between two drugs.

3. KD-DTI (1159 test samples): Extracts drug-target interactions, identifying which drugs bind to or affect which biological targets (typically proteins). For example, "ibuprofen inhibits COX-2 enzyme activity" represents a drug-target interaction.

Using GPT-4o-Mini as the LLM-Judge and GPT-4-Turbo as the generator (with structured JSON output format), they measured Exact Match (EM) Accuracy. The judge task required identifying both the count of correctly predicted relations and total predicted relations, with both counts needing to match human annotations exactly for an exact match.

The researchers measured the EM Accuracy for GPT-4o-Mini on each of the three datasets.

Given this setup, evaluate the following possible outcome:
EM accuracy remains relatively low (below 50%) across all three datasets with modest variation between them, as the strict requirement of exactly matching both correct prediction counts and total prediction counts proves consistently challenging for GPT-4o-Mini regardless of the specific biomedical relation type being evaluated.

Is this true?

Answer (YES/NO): NO